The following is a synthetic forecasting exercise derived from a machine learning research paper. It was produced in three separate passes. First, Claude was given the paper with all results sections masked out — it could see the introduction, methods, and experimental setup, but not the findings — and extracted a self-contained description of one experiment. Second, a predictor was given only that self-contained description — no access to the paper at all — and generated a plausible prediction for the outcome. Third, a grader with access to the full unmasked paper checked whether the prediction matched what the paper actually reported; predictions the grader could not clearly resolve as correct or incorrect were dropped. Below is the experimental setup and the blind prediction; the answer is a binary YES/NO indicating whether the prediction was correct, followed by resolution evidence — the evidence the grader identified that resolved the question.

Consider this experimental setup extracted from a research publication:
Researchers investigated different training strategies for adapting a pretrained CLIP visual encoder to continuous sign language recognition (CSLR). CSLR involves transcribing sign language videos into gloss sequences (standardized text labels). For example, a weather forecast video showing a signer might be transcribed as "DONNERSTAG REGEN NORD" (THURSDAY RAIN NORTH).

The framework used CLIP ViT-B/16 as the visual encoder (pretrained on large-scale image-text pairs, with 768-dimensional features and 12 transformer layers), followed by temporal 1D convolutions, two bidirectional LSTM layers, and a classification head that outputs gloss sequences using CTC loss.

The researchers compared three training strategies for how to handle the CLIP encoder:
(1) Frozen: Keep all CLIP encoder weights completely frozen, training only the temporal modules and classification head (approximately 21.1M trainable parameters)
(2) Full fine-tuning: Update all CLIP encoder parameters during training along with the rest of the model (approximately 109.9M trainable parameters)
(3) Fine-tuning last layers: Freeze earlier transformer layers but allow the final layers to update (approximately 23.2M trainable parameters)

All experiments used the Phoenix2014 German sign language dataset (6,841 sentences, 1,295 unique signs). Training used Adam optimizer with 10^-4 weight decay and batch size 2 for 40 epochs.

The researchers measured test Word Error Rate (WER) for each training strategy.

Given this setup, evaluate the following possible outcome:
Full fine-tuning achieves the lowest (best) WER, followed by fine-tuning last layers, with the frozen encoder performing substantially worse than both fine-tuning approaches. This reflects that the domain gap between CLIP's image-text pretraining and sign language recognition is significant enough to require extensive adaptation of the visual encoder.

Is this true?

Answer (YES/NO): NO